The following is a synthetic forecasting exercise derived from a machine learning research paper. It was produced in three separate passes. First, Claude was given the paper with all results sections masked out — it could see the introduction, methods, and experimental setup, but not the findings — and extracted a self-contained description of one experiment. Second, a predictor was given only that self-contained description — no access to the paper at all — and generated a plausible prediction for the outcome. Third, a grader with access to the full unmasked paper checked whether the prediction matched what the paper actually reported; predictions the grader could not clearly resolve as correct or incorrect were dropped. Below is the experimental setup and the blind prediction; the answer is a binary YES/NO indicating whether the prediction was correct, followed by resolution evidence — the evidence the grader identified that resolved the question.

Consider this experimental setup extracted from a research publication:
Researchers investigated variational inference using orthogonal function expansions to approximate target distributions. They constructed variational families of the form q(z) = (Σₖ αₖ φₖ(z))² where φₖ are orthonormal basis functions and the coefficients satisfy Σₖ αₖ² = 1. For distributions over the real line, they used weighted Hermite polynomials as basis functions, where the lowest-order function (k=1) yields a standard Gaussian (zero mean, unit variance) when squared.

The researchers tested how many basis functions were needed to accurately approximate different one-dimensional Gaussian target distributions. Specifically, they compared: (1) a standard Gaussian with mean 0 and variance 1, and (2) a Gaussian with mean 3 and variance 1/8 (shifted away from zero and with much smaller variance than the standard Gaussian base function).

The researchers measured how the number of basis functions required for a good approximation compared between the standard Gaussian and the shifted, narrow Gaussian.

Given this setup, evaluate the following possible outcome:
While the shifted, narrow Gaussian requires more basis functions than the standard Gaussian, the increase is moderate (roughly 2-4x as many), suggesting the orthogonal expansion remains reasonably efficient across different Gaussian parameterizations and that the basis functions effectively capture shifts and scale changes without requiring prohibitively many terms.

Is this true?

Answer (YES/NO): NO